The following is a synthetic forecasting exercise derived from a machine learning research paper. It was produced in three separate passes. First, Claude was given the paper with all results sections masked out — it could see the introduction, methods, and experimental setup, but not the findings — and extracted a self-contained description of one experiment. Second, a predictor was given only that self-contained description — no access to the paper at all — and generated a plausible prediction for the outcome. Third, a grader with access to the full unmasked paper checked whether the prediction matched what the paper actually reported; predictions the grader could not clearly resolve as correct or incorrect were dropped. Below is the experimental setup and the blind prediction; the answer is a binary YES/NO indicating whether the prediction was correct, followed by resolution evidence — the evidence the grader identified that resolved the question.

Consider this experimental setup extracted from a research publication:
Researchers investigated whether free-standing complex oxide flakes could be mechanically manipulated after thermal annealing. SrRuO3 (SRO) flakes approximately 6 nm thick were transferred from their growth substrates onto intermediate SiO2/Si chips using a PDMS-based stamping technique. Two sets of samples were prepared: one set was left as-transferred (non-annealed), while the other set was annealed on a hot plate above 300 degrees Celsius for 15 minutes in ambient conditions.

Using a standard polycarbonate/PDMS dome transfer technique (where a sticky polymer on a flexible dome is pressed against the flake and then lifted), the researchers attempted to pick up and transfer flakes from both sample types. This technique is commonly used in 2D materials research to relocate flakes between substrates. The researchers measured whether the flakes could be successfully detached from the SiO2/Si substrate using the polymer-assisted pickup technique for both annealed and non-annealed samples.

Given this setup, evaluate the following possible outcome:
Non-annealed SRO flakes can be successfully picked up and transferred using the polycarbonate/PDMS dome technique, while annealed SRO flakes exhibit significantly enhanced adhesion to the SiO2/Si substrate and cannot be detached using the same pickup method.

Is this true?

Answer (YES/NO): YES